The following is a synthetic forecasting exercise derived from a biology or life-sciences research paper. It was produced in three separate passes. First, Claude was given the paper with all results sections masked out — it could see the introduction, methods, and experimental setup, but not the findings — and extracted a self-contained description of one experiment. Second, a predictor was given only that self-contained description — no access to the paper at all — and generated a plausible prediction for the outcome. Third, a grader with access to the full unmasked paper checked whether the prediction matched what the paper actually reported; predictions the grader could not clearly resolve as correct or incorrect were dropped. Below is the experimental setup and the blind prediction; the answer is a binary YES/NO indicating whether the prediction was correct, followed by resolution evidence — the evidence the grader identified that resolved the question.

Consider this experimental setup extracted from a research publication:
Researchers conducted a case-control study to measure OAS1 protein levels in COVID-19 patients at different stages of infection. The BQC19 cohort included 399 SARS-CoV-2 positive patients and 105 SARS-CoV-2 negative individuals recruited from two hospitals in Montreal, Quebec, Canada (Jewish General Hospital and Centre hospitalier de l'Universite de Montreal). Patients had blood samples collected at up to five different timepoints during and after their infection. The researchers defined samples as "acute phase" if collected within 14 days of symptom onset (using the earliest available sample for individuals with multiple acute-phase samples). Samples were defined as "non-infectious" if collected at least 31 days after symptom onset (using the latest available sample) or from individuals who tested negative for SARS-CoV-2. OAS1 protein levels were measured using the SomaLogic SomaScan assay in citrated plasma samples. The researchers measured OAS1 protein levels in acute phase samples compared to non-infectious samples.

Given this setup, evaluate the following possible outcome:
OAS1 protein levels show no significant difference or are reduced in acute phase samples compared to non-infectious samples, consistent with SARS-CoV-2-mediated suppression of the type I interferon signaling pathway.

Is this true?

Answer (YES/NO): NO